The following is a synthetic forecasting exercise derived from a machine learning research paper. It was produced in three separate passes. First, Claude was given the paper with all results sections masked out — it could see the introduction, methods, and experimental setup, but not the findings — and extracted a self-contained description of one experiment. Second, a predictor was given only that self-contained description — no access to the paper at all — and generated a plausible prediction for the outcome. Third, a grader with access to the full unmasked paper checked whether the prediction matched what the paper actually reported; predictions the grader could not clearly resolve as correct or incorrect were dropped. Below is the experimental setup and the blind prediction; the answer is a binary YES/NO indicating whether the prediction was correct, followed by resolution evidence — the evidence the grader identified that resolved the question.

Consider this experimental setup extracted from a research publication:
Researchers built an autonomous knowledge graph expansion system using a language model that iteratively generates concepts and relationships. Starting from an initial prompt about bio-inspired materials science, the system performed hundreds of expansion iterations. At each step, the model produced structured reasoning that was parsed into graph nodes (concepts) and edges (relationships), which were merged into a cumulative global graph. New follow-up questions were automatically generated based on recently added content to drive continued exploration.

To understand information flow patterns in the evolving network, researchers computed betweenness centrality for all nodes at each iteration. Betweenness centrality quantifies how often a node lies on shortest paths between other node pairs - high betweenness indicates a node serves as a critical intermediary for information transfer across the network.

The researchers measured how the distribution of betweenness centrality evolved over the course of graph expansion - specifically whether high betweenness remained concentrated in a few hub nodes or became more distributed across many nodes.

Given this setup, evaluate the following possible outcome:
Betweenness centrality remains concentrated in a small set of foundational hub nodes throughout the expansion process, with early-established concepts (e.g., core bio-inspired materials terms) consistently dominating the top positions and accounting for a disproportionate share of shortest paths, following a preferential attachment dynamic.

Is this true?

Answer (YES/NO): NO